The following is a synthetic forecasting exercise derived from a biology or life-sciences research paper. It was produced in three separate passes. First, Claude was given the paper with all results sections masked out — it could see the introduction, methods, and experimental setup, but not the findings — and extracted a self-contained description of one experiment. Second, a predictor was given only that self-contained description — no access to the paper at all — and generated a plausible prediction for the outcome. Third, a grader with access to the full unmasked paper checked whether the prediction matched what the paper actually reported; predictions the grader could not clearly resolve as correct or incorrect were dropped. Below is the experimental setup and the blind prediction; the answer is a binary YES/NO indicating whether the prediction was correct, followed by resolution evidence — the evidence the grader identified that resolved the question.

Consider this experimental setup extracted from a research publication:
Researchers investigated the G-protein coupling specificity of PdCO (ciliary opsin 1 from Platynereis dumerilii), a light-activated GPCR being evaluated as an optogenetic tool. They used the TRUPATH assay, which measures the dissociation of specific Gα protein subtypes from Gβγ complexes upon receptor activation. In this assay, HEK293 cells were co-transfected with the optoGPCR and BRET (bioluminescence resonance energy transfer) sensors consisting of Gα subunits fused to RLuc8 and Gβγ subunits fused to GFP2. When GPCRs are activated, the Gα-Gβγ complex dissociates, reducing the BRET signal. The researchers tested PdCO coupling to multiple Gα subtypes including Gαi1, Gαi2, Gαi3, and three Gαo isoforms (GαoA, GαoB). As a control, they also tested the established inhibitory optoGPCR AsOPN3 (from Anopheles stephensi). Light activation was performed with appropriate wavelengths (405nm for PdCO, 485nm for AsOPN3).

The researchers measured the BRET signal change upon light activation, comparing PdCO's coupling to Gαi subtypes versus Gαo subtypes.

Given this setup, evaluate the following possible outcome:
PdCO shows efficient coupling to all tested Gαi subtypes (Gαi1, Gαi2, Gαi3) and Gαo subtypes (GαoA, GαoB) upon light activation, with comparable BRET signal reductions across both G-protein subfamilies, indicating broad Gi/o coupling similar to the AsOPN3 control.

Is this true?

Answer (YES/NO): NO